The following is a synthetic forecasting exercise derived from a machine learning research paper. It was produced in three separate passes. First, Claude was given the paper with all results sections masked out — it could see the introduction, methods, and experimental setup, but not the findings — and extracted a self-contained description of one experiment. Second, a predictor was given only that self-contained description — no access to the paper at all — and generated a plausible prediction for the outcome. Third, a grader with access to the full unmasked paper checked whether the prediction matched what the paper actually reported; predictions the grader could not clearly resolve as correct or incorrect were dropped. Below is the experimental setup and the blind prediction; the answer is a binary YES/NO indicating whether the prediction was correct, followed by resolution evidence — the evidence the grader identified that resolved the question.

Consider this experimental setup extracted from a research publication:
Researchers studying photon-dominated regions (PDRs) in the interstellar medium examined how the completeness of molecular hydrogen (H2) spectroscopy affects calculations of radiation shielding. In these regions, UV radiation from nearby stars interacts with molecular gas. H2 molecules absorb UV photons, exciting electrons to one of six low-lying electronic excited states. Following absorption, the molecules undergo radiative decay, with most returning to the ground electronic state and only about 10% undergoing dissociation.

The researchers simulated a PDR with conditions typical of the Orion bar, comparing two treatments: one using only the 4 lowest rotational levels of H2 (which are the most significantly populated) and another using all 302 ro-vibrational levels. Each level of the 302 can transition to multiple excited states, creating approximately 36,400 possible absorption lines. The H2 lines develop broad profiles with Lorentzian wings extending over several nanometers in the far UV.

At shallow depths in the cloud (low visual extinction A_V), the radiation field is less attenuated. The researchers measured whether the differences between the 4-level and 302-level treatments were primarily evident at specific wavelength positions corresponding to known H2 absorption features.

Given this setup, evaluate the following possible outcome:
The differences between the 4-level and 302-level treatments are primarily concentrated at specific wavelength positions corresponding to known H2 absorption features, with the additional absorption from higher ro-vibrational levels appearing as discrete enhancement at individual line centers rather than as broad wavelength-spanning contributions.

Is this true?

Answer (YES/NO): NO